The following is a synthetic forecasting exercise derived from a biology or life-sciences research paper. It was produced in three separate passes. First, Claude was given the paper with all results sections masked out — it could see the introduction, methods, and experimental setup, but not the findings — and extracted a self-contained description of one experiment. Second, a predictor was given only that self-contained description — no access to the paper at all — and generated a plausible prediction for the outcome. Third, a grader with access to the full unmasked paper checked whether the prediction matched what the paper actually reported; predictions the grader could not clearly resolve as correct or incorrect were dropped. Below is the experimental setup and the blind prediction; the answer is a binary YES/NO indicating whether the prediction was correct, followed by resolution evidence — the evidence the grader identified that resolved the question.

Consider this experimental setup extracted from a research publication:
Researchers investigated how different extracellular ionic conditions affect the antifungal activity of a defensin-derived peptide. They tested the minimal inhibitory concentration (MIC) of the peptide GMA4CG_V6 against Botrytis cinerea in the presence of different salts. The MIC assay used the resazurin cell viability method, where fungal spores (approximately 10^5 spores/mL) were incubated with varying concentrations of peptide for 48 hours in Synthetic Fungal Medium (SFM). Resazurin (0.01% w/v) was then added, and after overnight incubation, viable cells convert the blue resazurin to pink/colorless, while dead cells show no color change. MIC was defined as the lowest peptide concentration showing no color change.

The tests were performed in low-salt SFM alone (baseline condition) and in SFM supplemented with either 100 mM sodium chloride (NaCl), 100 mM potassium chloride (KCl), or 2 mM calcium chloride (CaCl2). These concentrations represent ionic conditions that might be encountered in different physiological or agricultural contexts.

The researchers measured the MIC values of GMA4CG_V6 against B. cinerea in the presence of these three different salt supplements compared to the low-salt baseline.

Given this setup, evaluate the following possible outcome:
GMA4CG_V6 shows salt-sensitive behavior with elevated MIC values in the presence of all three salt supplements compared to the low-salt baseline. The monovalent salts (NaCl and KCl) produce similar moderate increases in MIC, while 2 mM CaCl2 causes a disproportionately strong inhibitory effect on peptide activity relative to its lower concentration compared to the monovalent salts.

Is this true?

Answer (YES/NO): NO